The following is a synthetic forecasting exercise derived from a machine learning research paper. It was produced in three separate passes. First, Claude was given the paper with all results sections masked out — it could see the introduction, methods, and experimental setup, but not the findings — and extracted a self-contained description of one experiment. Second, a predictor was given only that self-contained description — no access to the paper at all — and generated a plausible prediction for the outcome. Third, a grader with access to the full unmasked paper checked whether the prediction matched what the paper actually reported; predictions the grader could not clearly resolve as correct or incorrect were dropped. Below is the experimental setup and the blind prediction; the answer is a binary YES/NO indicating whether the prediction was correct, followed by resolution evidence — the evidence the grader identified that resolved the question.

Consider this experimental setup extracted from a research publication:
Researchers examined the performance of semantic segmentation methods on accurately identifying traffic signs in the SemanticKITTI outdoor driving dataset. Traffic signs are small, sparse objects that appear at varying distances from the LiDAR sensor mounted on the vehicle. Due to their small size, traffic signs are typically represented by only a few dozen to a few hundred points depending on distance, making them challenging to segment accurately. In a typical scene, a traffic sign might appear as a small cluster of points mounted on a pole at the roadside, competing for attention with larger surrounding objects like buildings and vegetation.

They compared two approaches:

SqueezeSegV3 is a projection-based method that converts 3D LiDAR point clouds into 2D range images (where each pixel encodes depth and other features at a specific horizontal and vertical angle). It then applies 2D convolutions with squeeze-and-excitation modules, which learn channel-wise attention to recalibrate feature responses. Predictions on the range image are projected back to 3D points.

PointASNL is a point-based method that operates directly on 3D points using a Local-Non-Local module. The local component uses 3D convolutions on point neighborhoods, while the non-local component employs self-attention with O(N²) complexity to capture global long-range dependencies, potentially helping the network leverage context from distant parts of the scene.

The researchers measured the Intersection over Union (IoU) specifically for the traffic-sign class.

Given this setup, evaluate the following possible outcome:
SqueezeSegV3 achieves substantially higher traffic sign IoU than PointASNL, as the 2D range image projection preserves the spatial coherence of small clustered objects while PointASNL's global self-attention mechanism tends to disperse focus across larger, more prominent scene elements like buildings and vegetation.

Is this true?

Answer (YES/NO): YES